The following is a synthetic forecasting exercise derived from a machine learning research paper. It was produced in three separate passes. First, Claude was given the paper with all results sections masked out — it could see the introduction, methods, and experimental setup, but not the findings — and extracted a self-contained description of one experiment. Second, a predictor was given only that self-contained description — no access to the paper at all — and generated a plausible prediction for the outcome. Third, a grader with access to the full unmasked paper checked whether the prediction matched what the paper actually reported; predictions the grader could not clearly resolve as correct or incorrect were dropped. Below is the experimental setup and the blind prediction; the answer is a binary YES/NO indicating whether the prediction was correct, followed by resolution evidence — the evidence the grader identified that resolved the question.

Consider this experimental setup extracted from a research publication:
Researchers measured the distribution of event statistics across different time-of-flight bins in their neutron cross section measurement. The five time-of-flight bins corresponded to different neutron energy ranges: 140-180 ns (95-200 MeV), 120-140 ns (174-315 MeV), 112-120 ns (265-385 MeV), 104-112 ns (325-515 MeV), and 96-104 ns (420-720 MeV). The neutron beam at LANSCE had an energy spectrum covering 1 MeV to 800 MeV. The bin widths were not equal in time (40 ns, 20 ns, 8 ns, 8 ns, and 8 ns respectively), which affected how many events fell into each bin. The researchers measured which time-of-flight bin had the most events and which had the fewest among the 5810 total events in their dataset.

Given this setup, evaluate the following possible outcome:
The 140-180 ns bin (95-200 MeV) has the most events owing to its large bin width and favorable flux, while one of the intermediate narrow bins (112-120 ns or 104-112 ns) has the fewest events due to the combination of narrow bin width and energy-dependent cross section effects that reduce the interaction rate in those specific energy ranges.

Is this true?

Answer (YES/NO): NO